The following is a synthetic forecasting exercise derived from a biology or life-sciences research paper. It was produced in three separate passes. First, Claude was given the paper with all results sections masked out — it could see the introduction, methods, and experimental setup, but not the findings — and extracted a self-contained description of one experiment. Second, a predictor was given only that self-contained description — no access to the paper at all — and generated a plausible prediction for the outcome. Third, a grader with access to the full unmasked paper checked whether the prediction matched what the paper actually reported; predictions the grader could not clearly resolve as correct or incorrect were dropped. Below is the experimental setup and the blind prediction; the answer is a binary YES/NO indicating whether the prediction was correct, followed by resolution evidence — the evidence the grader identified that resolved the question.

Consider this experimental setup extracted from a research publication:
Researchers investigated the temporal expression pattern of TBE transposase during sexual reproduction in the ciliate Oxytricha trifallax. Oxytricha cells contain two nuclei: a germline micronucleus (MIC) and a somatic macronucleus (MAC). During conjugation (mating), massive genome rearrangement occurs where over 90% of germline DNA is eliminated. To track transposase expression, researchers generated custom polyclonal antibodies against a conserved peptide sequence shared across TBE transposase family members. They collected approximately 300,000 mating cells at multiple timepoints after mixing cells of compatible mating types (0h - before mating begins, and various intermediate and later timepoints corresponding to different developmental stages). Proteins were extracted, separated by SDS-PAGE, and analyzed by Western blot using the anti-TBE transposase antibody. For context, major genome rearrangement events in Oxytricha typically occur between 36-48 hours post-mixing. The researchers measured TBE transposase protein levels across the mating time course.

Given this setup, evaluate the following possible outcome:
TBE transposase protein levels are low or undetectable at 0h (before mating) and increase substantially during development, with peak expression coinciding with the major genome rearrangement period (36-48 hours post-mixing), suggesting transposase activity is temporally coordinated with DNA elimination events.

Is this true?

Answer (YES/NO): YES